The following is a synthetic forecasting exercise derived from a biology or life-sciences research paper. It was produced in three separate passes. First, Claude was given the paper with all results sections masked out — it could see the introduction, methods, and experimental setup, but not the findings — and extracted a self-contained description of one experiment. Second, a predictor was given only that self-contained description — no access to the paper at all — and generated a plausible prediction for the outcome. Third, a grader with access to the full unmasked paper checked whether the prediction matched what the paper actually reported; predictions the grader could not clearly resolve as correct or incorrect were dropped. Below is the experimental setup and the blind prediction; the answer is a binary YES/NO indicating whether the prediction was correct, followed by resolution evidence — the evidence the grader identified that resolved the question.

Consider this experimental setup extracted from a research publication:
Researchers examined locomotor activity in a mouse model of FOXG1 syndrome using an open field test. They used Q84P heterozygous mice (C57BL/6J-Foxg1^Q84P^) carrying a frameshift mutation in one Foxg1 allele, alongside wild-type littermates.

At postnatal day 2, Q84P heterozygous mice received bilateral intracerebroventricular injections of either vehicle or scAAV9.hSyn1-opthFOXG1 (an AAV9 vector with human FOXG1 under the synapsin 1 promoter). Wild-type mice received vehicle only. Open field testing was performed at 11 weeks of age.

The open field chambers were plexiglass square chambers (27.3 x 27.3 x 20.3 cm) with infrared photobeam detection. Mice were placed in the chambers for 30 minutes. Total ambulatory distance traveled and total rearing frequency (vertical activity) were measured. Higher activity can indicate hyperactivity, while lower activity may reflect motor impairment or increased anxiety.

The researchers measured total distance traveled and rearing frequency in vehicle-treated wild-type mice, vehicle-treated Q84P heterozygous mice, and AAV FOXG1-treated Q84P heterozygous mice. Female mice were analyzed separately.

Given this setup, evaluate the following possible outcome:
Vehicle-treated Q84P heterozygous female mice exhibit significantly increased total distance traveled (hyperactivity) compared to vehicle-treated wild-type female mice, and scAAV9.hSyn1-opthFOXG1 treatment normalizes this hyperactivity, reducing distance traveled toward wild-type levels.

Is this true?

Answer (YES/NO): NO